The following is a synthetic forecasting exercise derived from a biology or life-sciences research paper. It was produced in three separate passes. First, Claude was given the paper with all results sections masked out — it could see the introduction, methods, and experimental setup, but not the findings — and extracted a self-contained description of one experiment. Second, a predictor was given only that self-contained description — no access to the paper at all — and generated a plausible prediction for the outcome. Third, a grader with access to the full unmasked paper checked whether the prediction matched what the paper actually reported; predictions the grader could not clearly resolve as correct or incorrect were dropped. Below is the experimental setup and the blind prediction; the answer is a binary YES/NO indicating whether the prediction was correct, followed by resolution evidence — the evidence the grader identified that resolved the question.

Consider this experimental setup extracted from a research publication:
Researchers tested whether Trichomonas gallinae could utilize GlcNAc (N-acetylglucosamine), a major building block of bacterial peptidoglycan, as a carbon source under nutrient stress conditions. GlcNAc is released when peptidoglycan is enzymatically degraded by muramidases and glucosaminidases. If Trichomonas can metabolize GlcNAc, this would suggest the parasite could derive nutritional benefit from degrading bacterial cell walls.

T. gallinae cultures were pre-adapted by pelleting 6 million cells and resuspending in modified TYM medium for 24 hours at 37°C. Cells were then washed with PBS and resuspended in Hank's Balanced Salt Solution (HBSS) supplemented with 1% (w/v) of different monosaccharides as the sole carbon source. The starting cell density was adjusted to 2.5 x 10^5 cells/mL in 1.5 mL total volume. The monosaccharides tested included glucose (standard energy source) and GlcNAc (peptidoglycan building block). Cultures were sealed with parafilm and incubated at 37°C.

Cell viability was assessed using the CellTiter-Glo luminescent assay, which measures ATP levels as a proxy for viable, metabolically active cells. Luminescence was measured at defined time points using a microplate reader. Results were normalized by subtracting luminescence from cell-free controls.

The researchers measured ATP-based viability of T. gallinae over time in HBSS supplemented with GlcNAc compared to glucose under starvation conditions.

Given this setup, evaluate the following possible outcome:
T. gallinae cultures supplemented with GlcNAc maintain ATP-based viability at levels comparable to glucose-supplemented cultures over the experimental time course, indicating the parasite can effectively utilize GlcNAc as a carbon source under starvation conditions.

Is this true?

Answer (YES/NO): NO